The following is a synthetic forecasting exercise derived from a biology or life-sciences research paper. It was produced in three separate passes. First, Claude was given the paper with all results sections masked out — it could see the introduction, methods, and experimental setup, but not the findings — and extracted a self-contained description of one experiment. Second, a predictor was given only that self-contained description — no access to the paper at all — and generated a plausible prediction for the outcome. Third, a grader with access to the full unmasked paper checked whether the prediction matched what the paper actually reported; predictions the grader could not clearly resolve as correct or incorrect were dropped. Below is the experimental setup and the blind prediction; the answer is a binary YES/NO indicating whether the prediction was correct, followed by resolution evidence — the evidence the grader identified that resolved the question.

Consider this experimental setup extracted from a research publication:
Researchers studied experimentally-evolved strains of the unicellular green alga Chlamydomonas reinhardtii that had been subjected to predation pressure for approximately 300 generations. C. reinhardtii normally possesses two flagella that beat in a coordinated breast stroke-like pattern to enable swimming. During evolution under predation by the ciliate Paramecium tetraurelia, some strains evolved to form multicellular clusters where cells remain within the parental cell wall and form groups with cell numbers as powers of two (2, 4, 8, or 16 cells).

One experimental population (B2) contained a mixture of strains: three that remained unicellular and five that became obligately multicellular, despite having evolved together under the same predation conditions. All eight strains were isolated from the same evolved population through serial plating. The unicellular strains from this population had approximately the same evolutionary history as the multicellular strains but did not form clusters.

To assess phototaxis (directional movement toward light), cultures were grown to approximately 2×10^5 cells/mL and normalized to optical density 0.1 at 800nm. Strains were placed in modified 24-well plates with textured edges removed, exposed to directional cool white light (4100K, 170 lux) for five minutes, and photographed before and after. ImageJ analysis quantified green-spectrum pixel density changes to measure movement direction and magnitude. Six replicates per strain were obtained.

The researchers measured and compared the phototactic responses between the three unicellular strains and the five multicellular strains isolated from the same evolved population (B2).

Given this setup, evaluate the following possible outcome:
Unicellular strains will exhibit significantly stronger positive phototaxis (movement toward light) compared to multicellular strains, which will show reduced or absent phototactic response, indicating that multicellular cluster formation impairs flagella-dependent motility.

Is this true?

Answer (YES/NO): YES